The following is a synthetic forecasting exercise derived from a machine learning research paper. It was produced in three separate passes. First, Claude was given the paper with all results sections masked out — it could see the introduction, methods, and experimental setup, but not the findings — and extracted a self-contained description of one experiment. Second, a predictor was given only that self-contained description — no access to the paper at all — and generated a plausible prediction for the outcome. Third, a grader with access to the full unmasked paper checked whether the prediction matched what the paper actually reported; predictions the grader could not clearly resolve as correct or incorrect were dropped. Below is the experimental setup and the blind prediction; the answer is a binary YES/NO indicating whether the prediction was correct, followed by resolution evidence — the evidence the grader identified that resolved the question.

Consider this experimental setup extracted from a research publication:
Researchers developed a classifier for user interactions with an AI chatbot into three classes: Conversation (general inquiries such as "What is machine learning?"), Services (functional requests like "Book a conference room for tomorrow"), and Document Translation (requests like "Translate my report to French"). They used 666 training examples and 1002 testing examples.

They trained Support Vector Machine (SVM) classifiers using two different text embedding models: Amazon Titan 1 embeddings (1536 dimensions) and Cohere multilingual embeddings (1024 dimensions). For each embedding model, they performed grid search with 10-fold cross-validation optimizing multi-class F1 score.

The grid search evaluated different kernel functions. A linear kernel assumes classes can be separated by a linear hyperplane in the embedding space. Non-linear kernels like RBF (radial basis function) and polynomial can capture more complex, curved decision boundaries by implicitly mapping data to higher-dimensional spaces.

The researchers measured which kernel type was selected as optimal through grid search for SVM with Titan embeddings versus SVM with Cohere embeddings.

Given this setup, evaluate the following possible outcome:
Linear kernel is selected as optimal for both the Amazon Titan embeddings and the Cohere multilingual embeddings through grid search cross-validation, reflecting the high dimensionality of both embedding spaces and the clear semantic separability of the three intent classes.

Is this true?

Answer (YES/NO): YES